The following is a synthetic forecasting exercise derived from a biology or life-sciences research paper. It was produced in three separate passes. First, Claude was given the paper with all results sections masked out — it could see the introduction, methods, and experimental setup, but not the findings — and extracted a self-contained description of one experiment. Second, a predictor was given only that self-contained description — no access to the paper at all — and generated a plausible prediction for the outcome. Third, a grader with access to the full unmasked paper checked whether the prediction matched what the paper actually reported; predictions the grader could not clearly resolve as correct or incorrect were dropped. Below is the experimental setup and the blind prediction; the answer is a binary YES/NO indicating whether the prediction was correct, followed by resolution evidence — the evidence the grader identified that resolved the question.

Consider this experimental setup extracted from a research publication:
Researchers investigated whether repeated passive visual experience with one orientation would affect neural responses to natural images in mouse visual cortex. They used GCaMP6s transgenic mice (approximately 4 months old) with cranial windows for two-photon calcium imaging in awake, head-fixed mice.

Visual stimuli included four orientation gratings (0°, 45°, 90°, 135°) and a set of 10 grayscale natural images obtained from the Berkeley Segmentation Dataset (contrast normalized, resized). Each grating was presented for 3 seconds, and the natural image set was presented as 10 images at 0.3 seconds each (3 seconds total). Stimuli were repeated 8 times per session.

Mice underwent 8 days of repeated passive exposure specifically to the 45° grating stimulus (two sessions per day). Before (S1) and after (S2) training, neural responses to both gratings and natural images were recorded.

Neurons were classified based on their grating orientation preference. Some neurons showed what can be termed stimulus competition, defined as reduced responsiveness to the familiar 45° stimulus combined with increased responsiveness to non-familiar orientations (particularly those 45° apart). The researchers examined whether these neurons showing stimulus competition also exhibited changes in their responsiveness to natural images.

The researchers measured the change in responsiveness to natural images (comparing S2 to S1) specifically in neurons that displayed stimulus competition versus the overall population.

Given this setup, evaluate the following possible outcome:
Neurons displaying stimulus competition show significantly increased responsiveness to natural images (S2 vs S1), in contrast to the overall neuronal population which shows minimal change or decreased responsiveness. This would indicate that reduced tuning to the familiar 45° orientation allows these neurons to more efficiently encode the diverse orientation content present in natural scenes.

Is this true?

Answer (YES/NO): NO